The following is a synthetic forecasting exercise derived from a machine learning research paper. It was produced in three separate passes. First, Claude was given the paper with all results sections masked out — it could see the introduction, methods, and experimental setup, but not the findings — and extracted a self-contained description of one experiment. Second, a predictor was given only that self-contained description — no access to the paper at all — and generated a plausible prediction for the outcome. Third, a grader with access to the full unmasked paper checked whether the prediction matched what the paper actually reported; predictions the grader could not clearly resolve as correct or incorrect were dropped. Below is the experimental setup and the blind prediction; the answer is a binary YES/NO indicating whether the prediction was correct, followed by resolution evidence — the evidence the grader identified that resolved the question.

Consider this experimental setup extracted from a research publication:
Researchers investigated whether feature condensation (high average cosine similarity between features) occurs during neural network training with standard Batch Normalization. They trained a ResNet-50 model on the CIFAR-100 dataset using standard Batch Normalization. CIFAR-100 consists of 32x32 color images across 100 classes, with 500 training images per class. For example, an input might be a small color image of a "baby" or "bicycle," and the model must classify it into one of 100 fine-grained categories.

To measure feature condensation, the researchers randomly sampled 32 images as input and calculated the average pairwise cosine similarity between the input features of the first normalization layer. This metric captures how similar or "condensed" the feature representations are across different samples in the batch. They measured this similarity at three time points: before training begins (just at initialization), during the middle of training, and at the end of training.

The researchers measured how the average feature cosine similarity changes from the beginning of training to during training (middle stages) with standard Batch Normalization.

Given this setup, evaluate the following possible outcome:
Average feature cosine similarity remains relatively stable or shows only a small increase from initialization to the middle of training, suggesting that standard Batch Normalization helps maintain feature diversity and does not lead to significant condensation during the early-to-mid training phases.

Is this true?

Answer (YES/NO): NO